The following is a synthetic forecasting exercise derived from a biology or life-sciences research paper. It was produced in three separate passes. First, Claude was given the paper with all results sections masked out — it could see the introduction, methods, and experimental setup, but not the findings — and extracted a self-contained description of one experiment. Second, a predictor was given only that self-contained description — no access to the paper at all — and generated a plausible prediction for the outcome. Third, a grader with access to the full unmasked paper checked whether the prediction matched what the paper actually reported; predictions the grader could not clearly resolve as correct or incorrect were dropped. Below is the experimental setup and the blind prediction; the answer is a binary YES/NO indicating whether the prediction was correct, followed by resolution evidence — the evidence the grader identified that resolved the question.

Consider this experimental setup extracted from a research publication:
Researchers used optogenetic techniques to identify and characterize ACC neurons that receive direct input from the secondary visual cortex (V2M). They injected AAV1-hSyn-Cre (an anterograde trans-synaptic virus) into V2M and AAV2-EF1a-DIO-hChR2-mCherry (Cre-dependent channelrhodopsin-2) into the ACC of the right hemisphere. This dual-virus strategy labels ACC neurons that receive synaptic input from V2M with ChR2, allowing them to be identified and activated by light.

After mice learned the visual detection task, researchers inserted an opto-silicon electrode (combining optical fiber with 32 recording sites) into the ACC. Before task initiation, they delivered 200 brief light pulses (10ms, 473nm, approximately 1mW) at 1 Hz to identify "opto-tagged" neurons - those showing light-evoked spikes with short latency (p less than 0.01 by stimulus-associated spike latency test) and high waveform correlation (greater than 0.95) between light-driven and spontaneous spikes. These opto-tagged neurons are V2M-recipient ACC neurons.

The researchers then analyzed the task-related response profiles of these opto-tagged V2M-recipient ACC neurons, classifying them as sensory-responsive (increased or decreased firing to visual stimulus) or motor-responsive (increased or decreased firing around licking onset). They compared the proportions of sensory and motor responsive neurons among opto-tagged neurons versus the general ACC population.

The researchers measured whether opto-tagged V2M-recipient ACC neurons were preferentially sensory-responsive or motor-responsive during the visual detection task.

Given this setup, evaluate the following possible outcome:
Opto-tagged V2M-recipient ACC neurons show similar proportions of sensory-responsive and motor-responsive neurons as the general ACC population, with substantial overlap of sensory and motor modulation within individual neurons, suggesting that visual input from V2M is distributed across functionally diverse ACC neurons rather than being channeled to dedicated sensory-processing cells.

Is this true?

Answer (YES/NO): NO